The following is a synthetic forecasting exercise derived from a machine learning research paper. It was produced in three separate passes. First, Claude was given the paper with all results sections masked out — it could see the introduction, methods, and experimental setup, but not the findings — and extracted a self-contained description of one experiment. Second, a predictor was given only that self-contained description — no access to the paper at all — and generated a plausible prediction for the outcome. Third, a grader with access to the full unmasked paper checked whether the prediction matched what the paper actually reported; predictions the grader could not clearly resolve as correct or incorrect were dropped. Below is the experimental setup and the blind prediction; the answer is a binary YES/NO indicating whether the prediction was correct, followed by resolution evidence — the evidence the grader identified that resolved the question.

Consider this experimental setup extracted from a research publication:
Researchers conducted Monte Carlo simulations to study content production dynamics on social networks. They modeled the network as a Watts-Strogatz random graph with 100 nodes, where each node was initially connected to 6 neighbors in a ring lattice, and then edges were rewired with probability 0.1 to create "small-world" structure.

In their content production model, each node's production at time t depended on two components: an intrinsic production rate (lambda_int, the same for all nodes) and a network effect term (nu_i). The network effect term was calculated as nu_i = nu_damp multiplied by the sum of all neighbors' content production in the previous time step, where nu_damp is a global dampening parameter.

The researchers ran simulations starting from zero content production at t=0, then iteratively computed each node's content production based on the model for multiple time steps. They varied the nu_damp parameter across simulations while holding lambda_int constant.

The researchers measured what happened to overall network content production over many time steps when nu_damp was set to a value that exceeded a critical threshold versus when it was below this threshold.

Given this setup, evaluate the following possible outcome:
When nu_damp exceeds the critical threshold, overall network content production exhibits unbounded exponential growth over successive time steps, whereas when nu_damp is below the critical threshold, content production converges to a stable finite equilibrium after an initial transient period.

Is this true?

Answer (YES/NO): YES